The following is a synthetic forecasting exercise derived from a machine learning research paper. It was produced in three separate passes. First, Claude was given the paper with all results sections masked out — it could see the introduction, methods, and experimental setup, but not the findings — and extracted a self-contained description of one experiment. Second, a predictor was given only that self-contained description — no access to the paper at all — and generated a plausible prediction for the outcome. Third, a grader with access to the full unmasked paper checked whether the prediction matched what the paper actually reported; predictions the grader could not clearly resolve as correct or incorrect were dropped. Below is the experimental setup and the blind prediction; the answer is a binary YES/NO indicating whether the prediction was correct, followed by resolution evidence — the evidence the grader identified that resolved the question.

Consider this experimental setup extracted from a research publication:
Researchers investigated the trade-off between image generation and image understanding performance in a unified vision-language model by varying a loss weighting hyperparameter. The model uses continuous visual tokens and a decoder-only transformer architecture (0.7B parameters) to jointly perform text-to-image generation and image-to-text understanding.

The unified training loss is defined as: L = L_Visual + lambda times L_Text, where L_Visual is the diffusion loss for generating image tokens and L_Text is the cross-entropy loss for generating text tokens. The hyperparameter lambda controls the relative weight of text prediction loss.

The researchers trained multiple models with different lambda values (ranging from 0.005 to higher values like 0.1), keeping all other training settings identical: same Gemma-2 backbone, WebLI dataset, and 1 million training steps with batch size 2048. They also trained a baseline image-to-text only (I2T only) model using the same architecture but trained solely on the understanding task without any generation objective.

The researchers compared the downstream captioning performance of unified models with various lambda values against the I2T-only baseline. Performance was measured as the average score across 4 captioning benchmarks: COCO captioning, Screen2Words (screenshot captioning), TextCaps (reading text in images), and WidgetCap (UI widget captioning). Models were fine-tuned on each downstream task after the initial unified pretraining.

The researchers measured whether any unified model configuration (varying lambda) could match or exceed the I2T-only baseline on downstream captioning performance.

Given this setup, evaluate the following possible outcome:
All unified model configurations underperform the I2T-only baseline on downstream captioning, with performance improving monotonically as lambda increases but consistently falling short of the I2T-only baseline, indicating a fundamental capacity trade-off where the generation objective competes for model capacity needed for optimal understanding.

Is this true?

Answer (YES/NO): NO